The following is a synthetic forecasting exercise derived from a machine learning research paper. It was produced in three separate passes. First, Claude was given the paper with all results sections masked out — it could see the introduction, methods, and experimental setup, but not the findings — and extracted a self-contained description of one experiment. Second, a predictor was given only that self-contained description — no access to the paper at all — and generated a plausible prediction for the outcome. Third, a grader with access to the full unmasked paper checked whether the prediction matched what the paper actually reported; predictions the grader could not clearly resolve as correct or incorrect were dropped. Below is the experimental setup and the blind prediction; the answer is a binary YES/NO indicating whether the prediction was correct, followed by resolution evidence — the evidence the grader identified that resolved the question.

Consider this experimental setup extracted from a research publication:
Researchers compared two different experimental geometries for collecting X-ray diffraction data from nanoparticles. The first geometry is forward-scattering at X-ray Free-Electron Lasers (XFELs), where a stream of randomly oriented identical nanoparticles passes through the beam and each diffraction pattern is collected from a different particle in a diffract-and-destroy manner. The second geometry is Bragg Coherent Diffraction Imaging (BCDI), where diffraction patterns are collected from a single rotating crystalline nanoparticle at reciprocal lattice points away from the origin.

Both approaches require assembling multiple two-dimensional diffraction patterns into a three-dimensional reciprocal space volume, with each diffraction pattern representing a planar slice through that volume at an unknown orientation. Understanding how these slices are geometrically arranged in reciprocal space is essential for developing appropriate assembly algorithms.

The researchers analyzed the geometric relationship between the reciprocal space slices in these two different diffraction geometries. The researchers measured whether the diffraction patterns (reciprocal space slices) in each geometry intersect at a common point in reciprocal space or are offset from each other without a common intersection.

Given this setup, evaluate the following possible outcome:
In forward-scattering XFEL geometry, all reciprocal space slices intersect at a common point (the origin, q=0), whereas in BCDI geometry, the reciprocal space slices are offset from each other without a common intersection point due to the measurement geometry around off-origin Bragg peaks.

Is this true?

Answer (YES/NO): YES